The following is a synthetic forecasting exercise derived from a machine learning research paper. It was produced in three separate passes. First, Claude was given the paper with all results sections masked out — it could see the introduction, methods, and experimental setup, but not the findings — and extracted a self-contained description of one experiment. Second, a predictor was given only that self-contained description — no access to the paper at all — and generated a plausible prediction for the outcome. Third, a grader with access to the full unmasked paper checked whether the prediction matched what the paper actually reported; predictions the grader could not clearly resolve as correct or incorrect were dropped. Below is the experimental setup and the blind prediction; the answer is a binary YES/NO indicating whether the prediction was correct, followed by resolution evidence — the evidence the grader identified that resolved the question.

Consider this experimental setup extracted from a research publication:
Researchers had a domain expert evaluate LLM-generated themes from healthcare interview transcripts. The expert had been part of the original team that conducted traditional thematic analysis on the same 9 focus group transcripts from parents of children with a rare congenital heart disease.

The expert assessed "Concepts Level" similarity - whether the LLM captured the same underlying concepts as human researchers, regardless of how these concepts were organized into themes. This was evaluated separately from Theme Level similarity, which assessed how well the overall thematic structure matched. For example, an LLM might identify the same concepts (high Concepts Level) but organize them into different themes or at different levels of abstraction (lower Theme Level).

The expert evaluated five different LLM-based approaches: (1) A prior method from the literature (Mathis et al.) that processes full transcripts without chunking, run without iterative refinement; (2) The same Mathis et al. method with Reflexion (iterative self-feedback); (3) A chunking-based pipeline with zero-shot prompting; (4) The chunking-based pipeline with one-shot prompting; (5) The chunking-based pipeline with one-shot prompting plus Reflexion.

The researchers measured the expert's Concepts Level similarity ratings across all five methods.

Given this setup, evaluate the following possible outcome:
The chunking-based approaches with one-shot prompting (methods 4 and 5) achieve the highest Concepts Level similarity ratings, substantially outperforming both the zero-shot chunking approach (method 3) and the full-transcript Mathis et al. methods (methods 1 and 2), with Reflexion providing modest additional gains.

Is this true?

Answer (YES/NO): NO